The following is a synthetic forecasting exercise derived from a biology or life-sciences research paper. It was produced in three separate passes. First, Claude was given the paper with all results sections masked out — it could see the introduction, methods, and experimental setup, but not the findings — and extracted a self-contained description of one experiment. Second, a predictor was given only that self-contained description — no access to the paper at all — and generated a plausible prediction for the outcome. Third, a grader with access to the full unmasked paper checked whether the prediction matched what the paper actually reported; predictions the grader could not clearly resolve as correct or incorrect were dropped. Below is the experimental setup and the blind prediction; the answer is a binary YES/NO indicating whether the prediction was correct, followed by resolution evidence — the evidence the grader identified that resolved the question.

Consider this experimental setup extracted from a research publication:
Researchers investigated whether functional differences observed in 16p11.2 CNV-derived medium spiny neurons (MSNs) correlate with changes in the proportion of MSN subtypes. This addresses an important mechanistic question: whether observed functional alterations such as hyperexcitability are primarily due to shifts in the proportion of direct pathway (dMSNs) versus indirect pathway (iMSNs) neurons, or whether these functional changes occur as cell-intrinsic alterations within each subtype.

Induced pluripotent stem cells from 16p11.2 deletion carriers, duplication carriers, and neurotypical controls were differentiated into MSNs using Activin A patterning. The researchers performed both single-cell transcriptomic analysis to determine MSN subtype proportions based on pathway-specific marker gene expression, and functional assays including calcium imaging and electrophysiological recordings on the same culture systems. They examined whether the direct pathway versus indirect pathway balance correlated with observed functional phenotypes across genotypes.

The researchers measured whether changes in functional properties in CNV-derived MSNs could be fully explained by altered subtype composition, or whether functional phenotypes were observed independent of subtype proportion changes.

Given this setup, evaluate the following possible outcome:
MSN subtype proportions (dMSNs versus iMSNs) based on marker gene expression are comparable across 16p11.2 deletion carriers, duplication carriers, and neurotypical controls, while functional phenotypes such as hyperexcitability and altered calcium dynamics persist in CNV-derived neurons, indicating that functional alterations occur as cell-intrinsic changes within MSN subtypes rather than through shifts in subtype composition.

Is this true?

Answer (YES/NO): NO